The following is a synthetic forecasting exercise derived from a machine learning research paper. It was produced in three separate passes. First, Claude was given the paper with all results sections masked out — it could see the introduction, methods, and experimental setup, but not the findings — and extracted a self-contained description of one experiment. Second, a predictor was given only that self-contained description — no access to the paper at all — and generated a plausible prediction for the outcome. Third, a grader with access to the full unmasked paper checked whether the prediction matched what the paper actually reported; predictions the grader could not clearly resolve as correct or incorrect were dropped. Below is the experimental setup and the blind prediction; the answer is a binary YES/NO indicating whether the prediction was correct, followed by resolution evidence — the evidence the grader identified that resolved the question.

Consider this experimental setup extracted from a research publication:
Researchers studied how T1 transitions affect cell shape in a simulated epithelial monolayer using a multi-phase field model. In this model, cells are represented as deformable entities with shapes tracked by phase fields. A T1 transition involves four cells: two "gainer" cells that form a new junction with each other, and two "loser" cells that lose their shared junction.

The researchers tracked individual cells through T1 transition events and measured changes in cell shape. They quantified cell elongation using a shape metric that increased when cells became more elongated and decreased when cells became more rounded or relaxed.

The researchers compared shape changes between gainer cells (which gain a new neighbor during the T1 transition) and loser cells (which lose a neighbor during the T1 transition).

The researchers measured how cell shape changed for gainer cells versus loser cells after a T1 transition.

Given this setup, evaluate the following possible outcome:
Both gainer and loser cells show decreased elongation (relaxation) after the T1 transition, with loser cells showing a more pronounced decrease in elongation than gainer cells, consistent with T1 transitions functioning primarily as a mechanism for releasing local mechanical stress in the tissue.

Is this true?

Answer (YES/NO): NO